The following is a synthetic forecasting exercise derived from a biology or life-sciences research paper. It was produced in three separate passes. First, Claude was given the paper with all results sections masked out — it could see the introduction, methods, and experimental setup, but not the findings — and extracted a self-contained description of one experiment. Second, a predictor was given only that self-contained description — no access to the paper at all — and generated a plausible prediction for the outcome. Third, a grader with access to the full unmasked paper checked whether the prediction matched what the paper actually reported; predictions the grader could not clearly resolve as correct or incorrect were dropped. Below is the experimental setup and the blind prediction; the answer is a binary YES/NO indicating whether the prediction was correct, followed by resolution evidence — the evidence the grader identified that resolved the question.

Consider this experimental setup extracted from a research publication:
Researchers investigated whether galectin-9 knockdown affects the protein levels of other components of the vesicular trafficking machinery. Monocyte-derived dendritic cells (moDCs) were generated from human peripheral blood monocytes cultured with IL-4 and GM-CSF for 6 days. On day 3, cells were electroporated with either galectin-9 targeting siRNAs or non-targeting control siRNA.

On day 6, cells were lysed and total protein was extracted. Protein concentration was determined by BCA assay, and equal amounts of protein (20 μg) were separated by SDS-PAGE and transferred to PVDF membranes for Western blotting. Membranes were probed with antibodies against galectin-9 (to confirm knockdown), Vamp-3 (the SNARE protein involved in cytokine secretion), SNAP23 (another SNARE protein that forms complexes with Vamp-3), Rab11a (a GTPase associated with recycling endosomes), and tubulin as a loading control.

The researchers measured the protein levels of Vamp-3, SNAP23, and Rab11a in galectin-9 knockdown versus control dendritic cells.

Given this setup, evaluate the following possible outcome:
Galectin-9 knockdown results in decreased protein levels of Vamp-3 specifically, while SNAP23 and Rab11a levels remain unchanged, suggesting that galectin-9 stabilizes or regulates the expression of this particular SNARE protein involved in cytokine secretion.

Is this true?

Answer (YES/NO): YES